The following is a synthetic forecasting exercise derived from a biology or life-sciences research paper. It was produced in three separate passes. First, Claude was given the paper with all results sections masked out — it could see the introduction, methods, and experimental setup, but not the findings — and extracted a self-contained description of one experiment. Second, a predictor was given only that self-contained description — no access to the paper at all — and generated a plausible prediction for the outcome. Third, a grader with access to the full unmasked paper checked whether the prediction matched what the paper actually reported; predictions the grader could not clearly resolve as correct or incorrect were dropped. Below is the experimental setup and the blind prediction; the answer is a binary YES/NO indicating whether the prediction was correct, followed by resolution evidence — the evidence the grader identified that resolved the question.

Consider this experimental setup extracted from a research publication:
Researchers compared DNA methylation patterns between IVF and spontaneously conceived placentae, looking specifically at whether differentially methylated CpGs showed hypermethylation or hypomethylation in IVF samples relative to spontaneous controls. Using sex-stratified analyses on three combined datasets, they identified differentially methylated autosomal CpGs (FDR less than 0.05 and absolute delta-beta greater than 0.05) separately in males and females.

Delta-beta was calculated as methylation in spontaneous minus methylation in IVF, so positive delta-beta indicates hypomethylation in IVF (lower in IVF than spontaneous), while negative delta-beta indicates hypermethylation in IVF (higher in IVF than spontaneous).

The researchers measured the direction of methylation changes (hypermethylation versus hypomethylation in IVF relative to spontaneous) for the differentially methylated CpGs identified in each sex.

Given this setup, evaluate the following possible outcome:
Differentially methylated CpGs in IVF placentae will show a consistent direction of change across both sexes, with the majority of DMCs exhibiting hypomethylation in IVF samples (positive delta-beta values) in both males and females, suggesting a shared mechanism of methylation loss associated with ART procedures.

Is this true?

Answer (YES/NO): NO